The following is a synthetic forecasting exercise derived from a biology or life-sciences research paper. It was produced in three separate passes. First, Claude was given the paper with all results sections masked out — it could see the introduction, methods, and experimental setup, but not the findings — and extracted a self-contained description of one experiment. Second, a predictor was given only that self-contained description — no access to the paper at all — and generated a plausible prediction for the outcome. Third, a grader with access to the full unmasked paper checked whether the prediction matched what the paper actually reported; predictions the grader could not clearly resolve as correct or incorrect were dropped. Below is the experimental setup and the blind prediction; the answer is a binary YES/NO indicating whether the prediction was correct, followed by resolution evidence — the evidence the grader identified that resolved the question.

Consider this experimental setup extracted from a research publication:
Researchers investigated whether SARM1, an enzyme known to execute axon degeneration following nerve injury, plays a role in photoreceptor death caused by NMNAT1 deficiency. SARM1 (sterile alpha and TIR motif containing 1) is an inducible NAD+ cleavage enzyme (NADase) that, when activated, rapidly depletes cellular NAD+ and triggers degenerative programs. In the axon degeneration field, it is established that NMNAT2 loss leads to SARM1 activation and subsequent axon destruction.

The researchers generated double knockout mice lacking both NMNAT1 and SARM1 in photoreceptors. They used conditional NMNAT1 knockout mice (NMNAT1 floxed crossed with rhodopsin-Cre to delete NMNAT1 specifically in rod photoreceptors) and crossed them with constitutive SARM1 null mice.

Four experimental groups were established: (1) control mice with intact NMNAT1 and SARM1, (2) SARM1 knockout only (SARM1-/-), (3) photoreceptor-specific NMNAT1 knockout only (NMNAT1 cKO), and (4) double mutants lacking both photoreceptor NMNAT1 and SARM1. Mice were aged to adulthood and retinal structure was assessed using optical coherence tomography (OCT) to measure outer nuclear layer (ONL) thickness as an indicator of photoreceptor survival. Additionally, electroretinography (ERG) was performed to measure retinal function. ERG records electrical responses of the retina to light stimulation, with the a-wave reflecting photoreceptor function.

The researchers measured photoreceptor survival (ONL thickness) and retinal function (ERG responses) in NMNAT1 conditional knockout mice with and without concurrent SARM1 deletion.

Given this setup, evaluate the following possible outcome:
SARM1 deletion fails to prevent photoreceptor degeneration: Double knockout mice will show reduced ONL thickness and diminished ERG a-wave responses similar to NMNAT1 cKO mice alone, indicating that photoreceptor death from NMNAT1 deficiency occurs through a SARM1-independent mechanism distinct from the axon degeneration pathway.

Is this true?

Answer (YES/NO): NO